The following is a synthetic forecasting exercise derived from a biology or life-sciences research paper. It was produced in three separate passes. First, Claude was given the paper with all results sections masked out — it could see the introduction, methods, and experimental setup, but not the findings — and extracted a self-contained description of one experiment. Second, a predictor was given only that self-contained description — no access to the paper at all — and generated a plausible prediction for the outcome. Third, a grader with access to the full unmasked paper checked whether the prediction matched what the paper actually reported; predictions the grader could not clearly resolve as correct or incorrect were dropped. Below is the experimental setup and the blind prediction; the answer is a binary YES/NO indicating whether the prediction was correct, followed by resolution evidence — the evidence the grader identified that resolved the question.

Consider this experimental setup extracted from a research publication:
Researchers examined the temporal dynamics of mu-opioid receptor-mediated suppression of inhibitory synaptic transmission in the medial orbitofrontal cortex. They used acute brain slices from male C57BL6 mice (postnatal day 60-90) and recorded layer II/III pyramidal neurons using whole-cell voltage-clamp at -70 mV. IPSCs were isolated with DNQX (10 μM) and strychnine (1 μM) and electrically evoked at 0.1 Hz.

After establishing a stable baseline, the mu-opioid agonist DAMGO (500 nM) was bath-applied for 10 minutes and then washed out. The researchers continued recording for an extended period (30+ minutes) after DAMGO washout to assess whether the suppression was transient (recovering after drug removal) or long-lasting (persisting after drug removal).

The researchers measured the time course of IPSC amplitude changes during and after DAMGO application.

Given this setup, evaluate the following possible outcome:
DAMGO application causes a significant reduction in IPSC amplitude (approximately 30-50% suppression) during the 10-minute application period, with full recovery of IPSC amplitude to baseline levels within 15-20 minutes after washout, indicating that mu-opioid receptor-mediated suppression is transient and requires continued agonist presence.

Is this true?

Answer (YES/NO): NO